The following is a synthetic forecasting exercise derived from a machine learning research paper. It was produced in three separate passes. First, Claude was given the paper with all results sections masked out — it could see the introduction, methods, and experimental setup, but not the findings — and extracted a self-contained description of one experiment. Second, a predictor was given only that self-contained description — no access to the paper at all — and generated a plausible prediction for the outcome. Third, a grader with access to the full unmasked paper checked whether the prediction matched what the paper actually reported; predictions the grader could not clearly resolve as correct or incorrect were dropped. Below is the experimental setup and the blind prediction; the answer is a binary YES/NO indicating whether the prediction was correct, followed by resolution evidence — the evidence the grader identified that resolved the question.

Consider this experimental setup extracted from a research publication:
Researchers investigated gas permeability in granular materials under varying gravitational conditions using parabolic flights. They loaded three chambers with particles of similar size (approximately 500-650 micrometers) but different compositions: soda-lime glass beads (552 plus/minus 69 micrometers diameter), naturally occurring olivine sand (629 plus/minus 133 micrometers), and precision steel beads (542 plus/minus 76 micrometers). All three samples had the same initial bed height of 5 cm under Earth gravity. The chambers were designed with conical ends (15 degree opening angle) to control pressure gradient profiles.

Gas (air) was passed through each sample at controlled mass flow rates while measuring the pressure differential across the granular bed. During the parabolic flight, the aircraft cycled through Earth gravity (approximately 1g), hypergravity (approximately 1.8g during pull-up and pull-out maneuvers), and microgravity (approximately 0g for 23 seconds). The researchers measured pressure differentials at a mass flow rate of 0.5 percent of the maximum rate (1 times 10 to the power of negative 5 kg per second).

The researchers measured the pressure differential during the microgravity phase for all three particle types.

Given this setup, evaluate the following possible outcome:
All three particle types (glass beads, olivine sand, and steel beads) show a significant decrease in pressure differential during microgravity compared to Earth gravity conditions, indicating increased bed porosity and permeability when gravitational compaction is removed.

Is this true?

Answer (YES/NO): YES